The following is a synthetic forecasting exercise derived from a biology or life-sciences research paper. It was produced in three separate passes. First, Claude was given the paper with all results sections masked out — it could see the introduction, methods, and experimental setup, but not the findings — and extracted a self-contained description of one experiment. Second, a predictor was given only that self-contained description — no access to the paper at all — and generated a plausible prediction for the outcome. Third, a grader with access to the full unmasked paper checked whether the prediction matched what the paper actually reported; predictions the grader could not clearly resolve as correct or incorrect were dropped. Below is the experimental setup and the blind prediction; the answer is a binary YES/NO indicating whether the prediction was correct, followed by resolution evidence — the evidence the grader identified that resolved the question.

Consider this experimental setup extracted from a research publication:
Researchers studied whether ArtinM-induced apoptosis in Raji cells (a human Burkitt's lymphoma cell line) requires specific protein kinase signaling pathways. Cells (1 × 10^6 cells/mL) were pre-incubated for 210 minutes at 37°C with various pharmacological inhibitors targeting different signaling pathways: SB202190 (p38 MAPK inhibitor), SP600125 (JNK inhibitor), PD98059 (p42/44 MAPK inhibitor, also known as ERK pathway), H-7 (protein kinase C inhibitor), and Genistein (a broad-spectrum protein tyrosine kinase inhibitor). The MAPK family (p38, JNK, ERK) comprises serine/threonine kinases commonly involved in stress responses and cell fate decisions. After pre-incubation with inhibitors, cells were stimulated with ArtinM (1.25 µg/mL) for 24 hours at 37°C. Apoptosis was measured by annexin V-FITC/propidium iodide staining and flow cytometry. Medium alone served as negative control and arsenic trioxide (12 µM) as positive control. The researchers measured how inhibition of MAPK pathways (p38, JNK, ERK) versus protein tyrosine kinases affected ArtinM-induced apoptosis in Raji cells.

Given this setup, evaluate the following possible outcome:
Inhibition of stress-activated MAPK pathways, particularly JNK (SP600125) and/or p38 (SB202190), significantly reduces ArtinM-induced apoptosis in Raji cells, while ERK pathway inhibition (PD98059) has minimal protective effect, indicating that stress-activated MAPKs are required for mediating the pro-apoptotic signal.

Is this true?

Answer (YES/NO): NO